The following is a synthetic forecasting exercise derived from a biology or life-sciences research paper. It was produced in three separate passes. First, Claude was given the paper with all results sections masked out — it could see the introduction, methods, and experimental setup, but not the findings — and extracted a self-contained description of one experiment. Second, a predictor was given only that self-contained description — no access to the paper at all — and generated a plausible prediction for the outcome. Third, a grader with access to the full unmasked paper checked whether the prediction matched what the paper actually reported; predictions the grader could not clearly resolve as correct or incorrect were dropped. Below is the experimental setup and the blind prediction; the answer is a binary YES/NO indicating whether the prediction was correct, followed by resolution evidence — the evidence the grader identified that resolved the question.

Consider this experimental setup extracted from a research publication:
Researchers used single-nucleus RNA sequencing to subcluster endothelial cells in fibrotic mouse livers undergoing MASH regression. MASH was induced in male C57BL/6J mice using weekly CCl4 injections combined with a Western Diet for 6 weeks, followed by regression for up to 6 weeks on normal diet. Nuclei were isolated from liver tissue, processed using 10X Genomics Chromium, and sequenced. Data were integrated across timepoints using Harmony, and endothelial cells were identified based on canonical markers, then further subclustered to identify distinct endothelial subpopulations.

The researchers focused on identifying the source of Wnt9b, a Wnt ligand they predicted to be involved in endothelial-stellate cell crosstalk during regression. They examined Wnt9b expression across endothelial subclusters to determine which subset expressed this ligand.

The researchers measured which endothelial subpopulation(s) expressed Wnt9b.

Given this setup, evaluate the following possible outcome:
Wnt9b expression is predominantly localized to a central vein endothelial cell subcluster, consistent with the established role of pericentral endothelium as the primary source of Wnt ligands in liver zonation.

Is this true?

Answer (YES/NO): YES